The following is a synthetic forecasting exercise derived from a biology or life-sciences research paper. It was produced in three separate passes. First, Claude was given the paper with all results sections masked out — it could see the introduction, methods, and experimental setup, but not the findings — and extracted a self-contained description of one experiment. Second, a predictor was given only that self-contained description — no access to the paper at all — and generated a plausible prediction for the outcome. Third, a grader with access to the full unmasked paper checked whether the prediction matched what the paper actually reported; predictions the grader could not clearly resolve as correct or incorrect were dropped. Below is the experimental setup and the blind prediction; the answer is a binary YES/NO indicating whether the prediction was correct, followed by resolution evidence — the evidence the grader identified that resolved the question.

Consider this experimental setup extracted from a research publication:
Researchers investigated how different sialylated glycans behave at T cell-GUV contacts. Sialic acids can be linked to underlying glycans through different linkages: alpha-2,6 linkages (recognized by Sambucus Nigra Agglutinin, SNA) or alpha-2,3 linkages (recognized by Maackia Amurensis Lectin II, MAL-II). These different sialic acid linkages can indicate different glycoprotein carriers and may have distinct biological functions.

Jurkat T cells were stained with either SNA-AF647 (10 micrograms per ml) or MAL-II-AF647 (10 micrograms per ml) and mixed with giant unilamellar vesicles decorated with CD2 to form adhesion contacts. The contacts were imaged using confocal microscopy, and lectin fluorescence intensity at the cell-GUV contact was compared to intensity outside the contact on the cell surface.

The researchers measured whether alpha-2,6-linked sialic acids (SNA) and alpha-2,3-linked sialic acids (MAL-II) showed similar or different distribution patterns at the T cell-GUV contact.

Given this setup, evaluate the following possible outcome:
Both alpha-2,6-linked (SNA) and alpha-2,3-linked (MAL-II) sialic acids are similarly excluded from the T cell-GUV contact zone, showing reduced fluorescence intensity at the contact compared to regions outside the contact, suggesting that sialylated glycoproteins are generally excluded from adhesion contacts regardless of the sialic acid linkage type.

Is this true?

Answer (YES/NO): NO